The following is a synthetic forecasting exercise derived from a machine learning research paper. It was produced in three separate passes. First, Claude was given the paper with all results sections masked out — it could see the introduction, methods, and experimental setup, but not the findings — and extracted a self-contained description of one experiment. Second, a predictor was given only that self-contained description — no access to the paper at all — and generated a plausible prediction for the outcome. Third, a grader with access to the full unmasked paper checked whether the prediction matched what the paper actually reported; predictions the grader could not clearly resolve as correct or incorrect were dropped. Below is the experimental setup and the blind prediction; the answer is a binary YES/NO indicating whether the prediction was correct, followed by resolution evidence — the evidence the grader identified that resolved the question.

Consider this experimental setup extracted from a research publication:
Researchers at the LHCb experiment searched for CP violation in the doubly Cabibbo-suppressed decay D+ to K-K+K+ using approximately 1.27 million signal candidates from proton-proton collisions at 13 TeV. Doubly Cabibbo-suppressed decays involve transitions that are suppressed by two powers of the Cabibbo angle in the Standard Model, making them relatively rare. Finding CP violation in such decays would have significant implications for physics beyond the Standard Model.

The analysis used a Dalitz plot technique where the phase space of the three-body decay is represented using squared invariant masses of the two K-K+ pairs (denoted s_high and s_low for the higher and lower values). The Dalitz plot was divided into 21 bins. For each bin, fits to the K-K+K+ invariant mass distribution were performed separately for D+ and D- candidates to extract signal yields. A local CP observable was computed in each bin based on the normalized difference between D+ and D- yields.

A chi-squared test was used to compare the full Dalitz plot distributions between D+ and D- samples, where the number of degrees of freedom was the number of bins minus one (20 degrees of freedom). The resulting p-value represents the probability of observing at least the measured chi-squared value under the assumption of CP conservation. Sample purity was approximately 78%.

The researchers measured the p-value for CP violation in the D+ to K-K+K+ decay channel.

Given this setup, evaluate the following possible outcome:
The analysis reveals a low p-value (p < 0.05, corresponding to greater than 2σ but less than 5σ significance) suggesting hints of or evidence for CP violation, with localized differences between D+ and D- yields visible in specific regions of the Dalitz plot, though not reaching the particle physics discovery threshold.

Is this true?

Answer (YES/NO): NO